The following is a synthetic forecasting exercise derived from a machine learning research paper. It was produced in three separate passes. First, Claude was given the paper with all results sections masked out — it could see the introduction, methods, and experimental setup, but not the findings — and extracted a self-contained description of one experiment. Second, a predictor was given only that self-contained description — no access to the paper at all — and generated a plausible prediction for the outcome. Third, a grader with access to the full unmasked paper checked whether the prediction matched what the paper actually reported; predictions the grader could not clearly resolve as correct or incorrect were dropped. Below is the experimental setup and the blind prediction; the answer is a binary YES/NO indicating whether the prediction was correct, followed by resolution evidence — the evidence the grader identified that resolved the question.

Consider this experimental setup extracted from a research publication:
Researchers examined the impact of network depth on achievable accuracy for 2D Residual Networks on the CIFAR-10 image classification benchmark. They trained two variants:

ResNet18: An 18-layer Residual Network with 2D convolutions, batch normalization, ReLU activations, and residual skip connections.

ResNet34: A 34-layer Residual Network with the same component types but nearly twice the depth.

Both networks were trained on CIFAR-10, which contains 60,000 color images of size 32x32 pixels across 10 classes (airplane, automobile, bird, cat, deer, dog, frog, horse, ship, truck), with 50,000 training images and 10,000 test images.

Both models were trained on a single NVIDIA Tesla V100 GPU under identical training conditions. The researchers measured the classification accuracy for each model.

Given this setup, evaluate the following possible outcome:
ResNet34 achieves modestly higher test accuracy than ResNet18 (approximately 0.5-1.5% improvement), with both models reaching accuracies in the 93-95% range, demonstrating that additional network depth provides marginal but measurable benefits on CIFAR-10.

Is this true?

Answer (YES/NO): YES